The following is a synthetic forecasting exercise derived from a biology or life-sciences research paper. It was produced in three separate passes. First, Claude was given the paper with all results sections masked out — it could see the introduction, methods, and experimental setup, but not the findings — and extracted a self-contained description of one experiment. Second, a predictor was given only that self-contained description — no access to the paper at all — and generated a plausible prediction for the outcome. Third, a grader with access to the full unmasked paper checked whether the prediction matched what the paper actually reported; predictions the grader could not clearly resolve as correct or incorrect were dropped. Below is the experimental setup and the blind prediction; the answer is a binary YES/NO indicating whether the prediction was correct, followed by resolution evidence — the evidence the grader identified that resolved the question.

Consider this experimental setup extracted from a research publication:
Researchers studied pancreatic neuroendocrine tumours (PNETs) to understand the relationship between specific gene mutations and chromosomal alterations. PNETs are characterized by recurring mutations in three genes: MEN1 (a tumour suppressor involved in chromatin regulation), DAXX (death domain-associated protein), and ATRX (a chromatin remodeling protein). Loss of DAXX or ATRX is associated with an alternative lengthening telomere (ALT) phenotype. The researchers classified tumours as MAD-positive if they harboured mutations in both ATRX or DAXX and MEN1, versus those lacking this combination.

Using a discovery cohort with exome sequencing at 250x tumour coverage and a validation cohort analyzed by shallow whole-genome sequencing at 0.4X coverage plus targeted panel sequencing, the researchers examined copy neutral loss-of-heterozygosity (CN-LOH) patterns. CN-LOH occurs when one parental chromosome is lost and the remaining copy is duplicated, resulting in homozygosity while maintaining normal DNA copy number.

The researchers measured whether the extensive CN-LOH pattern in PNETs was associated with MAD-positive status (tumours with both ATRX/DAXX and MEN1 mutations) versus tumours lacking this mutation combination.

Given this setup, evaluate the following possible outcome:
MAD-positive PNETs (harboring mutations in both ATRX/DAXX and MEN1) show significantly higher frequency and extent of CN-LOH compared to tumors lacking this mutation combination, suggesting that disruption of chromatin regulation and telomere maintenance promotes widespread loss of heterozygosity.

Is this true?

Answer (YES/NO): YES